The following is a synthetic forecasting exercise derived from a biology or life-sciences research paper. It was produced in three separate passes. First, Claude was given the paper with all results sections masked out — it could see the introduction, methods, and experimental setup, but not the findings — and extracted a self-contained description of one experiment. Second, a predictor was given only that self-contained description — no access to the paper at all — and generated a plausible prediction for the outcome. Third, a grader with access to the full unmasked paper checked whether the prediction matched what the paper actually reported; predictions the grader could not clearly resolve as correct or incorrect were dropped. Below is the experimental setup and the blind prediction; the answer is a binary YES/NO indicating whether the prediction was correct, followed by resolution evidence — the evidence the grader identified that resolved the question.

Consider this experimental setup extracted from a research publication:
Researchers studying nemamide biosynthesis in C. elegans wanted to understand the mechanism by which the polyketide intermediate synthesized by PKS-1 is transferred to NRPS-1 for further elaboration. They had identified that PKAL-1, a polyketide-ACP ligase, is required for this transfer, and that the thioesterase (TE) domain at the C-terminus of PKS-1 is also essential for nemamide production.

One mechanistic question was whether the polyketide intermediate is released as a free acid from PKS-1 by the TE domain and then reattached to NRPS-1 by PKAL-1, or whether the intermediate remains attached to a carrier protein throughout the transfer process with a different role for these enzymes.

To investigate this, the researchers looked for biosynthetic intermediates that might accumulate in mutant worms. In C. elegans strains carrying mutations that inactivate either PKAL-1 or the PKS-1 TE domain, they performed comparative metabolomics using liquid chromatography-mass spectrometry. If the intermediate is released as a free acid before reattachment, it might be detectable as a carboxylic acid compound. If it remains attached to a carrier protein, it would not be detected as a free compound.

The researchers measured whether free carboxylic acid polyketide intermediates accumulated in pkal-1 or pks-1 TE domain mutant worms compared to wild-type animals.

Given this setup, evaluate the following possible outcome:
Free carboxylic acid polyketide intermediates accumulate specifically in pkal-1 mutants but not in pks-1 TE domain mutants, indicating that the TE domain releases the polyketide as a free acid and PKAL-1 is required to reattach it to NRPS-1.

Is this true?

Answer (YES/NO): YES